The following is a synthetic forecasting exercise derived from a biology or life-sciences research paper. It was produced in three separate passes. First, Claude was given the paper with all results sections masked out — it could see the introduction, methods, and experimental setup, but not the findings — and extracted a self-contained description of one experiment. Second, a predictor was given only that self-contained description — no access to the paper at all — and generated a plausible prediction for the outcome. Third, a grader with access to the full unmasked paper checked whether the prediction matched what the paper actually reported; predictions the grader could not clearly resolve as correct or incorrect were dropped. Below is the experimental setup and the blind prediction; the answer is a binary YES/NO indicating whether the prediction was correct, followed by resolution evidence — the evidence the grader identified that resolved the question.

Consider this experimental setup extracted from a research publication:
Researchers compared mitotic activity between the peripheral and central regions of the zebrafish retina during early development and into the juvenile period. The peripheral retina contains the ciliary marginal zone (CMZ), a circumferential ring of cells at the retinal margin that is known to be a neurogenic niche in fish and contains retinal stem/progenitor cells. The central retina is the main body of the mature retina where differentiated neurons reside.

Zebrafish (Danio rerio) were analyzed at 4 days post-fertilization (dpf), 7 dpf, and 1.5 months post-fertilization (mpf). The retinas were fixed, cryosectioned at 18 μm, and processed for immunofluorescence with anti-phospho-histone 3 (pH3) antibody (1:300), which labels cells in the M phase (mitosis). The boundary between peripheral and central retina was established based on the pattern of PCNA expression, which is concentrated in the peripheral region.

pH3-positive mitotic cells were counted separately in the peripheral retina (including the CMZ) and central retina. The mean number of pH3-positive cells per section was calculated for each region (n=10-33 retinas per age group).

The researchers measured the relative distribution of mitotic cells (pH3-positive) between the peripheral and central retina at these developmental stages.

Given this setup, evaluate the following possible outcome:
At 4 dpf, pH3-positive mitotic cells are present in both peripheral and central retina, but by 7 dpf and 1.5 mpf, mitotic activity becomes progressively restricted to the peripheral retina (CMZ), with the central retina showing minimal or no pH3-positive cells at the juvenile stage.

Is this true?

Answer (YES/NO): NO